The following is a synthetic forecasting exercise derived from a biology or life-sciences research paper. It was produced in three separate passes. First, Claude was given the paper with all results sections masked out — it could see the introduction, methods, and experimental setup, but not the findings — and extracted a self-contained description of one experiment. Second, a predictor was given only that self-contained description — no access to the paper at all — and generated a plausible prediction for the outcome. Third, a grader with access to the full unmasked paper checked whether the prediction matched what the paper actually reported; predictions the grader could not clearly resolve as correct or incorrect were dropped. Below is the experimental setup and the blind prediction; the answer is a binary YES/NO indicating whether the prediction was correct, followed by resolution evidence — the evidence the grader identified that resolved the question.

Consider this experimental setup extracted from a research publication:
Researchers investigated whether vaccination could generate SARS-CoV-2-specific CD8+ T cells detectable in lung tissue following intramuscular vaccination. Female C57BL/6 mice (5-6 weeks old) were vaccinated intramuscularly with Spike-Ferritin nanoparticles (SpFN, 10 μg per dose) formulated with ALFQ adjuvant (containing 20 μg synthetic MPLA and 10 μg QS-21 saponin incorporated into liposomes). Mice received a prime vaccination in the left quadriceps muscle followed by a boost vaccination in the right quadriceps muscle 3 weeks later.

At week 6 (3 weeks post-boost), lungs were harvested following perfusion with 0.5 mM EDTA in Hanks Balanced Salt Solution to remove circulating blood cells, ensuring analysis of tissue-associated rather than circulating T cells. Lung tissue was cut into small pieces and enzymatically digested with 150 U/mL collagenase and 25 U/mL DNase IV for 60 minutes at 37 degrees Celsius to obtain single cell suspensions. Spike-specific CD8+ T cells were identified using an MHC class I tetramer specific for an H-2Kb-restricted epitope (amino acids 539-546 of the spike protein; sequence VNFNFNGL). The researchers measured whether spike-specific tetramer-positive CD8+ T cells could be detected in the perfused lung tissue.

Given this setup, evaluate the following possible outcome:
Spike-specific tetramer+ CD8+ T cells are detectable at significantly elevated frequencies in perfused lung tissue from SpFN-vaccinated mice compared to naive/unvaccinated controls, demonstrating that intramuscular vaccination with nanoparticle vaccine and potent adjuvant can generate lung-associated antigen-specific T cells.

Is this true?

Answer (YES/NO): NO